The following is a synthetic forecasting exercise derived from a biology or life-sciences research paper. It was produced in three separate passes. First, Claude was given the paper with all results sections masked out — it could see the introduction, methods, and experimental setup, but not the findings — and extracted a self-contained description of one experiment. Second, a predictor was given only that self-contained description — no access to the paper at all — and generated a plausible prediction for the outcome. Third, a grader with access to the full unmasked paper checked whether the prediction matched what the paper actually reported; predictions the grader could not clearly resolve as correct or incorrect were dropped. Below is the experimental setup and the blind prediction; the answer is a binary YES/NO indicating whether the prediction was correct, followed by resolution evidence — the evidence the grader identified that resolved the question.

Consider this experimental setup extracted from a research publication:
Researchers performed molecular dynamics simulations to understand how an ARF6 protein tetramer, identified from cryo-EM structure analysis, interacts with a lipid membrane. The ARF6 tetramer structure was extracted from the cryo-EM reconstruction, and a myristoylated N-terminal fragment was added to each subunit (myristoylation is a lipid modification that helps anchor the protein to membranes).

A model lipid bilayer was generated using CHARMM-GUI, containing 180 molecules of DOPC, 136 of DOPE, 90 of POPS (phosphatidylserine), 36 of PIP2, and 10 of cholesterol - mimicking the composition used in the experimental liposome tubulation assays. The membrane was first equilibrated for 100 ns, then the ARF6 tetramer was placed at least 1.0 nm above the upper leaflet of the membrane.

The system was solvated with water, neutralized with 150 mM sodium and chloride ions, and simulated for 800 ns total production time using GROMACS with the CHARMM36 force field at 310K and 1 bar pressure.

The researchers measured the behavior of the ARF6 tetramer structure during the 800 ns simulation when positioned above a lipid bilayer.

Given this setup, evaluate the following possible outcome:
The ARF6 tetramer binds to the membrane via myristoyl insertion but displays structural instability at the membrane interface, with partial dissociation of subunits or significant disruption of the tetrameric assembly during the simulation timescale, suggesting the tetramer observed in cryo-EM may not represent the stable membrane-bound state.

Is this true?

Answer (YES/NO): NO